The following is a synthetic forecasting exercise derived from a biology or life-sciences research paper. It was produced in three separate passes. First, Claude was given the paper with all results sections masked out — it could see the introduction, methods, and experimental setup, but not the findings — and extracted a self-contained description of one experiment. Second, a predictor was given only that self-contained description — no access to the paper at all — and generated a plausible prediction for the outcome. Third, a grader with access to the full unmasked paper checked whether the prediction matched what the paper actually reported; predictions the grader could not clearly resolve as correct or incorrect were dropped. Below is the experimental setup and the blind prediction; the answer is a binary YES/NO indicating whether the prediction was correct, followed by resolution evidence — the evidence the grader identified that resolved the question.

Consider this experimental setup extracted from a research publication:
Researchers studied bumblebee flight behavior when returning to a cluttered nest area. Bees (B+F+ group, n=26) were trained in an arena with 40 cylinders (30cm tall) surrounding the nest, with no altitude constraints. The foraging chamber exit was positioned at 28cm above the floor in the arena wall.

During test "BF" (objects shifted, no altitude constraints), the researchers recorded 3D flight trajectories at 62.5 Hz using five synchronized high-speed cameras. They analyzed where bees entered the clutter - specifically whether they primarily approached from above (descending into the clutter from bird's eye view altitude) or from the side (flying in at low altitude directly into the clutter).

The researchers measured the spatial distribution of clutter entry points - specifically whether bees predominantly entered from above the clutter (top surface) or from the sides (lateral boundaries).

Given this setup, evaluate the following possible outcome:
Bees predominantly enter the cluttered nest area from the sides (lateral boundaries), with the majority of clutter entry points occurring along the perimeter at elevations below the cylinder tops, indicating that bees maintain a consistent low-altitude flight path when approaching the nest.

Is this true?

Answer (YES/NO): YES